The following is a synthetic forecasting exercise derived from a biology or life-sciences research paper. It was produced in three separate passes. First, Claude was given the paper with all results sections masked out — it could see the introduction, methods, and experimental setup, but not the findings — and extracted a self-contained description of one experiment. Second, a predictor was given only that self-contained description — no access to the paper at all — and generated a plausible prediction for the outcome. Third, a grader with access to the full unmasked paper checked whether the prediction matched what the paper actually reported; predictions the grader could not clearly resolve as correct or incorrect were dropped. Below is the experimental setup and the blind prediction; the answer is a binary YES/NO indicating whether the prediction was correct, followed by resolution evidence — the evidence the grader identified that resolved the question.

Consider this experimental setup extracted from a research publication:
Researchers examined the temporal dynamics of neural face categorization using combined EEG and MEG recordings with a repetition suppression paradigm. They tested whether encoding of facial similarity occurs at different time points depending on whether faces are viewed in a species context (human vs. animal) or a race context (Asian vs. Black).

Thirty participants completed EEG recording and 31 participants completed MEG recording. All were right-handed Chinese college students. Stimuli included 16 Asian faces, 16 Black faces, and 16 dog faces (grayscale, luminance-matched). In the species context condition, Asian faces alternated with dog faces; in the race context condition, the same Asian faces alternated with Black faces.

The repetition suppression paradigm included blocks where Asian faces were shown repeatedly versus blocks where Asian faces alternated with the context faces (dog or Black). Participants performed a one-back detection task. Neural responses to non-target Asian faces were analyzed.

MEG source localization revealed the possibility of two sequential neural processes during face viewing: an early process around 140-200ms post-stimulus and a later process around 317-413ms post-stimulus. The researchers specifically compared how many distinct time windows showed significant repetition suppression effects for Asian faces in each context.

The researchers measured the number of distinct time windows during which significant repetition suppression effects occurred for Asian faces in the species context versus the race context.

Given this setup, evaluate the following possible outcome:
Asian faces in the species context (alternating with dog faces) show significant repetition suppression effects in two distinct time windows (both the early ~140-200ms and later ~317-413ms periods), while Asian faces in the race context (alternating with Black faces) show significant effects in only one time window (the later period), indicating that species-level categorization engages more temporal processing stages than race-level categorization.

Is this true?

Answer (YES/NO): YES